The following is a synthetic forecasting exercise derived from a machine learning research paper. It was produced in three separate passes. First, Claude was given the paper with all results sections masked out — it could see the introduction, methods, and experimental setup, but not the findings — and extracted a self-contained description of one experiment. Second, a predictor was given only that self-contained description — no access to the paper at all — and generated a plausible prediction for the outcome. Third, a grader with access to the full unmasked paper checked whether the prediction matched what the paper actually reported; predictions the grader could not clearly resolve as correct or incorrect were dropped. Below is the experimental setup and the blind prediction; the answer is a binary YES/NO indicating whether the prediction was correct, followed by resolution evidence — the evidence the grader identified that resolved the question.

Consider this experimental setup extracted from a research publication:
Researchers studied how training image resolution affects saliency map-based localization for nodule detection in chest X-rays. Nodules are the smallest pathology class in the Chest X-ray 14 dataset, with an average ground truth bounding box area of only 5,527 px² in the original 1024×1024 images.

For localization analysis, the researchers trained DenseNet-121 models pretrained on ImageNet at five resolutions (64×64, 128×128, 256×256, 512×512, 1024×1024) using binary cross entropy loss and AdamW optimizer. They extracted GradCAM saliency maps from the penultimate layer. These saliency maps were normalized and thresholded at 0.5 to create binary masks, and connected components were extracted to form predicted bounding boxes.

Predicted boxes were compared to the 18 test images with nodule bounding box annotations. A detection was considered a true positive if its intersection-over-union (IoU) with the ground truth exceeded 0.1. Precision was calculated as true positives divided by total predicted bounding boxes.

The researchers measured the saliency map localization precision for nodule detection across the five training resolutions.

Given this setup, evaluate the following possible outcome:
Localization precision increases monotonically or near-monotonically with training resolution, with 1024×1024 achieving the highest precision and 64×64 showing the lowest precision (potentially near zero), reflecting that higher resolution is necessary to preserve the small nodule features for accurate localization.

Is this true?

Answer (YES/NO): YES